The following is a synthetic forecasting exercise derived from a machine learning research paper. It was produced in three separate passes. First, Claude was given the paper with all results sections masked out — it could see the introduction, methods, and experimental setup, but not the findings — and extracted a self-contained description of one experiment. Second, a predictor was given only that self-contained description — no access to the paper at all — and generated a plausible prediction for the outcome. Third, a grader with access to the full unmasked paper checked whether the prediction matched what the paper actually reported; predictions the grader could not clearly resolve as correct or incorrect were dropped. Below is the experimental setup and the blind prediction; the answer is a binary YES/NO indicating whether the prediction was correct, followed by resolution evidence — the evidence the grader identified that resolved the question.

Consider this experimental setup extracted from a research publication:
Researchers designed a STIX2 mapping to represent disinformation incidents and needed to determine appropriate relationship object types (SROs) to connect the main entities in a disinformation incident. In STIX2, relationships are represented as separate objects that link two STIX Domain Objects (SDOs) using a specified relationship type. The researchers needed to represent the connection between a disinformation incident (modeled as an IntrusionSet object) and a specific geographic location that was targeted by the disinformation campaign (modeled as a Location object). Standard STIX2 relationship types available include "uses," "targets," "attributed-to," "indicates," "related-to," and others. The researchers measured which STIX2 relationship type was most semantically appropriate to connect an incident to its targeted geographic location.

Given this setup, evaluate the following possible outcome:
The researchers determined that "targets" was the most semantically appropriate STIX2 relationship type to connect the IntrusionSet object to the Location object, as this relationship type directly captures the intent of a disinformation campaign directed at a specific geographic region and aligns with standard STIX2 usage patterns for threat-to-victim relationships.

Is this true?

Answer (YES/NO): YES